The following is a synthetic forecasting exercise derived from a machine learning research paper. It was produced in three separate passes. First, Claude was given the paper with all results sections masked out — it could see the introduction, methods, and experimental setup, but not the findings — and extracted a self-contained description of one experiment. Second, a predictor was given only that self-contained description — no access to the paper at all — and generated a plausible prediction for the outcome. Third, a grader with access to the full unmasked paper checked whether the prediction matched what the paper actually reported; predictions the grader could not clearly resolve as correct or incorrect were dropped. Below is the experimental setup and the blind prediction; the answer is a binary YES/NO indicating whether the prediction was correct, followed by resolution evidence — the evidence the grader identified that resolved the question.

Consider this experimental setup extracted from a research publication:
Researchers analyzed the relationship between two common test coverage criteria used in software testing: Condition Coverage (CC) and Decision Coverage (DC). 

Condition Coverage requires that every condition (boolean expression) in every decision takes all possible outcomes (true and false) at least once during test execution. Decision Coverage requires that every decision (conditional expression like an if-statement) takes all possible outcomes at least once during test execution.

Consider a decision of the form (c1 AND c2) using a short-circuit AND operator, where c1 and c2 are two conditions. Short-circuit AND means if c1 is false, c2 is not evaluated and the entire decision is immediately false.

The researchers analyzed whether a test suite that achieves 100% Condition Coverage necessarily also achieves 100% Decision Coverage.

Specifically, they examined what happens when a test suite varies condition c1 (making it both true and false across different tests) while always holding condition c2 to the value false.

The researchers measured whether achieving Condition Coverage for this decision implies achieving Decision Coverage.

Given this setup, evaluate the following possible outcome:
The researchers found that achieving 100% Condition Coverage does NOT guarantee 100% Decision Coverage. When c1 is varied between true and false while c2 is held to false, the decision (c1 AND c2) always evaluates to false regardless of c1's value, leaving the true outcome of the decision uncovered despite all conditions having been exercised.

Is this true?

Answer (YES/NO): YES